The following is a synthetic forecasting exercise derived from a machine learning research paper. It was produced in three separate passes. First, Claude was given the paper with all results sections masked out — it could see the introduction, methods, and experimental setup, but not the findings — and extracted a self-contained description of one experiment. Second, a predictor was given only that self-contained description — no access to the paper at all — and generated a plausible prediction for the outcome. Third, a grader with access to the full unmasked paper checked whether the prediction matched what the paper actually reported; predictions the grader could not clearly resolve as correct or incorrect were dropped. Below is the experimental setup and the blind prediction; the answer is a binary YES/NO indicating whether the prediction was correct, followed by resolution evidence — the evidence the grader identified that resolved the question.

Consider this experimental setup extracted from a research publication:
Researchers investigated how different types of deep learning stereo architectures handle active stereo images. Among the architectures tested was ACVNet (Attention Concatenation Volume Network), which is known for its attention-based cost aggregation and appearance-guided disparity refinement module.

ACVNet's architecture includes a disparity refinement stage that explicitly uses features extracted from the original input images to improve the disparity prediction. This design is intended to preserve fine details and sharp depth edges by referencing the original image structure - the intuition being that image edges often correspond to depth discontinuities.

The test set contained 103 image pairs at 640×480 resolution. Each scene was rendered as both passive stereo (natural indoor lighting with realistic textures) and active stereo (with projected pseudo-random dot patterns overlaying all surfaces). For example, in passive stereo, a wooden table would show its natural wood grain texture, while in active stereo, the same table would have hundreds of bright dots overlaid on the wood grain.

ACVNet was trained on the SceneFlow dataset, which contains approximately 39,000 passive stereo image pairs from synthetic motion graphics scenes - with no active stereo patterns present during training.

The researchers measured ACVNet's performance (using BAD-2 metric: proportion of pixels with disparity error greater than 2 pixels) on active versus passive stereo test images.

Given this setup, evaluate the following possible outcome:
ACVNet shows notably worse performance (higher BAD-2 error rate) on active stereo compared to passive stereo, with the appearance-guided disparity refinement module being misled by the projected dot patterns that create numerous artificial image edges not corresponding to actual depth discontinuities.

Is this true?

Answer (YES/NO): NO